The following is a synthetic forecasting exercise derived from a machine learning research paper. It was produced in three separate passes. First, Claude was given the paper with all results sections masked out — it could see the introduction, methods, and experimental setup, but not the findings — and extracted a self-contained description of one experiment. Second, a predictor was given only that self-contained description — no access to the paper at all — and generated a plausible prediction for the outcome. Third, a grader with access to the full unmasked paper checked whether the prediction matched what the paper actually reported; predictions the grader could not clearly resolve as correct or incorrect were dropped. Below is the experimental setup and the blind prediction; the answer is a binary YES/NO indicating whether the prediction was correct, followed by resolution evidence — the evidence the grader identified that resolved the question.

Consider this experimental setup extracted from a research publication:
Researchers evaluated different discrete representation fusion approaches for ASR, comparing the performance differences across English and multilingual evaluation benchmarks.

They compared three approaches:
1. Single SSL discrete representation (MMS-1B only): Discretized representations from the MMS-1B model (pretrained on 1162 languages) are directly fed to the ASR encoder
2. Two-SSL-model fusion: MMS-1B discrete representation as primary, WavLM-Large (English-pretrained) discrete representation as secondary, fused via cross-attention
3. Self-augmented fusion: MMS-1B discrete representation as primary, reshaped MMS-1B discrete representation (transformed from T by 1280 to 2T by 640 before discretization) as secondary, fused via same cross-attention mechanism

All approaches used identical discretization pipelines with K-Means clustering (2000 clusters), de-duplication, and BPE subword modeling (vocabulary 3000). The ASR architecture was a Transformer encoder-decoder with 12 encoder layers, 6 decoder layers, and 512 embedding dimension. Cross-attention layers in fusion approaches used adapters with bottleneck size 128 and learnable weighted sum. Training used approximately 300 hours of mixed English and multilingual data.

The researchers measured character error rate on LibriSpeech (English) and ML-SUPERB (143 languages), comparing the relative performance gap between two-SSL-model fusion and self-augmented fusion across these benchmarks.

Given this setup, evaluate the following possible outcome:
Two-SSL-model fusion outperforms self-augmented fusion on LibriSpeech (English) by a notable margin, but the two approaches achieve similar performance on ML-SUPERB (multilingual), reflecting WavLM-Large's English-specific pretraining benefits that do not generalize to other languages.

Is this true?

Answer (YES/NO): NO